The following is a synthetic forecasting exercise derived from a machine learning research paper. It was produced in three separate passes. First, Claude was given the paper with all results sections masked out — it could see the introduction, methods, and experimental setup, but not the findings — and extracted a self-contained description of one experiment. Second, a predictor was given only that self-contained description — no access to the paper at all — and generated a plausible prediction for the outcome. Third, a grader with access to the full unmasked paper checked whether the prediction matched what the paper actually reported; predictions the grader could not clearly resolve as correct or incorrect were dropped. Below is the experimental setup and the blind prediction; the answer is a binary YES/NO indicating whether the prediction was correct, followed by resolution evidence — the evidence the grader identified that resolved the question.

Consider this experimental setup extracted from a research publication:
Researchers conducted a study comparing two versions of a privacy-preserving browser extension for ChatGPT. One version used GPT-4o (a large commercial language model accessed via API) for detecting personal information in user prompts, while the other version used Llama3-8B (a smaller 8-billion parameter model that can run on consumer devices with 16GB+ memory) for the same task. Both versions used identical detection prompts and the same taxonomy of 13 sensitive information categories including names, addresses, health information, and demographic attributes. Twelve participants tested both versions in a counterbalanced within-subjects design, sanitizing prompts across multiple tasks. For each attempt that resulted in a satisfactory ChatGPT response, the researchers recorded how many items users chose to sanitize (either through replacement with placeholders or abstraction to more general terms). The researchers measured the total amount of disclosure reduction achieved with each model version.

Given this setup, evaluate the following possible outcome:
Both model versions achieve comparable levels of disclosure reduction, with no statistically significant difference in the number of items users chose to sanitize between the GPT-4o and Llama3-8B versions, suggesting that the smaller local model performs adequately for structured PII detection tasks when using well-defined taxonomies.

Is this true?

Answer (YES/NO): NO